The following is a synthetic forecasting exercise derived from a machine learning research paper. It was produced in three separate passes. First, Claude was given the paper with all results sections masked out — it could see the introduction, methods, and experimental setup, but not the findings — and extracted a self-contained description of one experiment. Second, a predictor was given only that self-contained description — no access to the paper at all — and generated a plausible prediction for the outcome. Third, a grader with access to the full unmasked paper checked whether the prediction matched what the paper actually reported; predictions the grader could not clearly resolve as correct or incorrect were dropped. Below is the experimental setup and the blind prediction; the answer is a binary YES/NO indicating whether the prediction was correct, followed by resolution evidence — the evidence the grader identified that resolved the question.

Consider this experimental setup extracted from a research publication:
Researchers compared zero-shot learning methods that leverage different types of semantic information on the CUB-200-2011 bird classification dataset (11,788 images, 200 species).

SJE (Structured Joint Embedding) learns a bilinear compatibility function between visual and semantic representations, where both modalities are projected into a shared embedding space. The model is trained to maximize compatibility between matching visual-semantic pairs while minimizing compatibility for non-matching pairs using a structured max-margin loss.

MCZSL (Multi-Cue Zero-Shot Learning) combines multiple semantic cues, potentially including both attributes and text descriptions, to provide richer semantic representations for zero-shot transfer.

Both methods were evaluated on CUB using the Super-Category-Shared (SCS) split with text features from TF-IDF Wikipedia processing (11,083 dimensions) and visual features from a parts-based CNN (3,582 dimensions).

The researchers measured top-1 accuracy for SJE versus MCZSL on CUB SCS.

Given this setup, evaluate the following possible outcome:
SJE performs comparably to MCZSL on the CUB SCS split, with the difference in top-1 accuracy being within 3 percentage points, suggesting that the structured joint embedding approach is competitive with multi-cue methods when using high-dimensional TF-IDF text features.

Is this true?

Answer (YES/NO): NO